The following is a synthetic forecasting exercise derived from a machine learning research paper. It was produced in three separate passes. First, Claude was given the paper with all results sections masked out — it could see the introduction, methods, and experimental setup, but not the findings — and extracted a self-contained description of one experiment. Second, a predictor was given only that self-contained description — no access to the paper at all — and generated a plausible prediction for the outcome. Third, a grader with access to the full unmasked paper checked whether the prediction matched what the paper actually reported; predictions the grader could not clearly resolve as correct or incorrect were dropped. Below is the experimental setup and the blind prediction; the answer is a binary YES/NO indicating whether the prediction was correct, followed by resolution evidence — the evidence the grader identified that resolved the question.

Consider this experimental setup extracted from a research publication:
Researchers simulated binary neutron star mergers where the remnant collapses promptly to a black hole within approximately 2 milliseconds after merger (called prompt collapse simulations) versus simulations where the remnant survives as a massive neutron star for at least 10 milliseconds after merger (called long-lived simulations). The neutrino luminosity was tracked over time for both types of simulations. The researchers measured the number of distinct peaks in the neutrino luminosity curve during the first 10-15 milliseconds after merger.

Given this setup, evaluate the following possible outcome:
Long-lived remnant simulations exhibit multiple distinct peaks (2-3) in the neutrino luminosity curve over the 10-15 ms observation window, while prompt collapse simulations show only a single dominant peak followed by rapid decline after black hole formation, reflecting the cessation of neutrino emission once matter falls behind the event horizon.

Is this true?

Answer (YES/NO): NO